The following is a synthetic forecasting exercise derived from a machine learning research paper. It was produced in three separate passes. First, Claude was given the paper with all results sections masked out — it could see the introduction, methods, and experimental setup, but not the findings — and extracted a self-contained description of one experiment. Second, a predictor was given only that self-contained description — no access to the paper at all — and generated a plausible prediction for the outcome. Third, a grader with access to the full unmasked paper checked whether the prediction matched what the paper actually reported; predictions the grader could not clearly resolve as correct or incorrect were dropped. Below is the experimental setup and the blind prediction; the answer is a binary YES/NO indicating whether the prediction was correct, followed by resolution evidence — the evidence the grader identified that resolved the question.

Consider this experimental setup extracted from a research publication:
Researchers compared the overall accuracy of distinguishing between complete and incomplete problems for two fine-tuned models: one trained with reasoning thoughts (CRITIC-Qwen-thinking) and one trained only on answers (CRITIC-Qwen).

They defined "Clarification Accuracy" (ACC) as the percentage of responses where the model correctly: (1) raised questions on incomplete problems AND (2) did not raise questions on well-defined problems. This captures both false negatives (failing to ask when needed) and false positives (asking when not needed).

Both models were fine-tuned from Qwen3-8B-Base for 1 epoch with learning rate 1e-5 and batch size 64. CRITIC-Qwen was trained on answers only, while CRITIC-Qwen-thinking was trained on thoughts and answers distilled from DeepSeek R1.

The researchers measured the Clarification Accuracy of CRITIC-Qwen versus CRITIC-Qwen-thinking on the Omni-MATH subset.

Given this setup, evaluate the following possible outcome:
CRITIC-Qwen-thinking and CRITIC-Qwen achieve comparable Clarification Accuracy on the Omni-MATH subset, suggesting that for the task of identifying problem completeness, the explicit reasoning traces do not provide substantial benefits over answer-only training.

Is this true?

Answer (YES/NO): NO